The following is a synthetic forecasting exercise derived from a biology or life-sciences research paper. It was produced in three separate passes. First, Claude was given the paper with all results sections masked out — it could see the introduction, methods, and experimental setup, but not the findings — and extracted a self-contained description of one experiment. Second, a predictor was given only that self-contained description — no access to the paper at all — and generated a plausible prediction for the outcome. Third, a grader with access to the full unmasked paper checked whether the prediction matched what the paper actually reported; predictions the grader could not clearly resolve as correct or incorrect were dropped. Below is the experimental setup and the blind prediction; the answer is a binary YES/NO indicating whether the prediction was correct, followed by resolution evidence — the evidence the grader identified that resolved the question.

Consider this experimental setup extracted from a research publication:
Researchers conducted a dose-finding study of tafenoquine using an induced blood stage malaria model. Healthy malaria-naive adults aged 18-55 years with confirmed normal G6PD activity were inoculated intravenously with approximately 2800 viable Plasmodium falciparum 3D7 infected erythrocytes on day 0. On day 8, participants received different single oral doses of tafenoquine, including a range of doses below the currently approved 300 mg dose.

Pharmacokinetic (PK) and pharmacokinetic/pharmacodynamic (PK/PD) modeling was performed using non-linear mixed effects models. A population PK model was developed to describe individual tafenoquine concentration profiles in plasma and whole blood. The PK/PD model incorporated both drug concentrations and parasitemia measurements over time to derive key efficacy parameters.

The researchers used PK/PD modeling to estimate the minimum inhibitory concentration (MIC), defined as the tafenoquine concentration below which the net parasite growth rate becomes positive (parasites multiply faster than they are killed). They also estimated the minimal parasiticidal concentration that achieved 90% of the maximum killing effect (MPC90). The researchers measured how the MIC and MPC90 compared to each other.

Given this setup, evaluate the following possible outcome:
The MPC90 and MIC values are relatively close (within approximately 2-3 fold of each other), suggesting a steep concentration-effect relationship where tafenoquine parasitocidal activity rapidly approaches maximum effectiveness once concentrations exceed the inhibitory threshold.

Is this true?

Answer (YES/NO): NO